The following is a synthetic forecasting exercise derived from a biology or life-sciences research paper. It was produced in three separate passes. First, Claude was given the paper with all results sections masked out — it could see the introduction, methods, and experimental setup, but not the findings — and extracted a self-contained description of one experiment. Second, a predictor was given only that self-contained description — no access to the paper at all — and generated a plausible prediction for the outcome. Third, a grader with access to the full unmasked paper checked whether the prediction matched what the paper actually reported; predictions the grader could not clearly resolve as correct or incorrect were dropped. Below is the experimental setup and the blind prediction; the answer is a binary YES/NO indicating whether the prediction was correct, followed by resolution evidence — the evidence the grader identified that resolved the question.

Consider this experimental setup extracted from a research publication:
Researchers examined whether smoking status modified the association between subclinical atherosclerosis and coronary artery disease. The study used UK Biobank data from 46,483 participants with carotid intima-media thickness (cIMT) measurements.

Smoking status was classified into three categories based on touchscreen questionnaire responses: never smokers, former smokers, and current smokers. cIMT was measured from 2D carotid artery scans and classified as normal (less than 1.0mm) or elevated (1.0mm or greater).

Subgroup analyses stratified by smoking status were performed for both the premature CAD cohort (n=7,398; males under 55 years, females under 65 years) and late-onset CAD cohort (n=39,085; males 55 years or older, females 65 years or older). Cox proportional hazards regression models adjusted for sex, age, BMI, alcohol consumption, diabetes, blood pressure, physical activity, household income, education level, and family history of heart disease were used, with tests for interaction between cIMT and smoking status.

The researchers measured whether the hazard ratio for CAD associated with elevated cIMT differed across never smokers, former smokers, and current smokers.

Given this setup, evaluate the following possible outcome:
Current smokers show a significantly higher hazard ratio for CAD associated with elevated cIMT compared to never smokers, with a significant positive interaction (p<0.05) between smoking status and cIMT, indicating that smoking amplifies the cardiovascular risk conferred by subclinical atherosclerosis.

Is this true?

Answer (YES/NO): NO